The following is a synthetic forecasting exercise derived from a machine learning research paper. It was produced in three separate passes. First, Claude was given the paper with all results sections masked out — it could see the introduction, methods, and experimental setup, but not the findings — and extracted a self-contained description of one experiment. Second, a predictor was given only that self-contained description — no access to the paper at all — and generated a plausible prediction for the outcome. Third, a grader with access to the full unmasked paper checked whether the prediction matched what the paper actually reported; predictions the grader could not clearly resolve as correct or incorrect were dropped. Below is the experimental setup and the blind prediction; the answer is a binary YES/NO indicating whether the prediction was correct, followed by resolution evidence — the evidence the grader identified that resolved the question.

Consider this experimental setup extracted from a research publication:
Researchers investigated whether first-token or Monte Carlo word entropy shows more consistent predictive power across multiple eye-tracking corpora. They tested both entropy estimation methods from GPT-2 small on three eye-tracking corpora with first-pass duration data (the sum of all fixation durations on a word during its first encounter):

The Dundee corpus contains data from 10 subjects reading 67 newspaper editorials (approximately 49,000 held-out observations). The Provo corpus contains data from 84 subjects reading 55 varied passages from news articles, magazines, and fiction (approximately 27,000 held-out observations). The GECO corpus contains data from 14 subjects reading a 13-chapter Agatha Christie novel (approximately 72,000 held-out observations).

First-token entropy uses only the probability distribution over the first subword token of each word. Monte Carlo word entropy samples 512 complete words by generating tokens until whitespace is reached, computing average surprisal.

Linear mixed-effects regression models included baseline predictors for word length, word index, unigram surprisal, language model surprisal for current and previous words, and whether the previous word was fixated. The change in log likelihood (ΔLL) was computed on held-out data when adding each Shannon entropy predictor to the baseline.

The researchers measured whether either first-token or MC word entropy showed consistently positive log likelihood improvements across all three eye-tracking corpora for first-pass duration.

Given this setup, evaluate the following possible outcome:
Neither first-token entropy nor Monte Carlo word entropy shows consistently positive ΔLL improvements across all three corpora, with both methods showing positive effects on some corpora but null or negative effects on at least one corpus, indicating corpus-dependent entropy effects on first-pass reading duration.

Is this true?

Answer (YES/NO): YES